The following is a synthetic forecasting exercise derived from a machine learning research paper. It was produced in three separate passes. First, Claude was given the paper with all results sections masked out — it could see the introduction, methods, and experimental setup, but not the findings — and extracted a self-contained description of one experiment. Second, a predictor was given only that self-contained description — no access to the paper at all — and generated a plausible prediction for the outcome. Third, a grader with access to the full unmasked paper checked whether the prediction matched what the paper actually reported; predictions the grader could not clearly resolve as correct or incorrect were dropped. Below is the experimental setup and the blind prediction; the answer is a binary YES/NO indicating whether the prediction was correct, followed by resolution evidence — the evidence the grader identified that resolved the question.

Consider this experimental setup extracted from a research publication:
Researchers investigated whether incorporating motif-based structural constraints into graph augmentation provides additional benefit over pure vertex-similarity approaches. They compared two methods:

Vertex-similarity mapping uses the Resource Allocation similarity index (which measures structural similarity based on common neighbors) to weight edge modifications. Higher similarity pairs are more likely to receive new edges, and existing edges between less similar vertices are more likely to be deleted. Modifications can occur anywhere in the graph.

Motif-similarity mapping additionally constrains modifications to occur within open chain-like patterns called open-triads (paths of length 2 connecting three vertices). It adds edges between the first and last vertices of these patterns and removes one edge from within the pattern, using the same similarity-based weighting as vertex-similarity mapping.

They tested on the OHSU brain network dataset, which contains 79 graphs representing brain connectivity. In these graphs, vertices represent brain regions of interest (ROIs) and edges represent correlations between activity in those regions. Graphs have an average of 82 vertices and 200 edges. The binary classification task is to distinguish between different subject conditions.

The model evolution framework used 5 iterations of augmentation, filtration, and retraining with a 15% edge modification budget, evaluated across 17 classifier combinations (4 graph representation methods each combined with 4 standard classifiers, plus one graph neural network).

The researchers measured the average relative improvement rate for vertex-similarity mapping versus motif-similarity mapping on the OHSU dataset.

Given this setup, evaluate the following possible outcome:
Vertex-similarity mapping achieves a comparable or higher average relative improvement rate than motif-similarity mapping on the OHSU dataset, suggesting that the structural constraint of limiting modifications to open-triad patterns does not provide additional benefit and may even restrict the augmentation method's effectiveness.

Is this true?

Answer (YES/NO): YES